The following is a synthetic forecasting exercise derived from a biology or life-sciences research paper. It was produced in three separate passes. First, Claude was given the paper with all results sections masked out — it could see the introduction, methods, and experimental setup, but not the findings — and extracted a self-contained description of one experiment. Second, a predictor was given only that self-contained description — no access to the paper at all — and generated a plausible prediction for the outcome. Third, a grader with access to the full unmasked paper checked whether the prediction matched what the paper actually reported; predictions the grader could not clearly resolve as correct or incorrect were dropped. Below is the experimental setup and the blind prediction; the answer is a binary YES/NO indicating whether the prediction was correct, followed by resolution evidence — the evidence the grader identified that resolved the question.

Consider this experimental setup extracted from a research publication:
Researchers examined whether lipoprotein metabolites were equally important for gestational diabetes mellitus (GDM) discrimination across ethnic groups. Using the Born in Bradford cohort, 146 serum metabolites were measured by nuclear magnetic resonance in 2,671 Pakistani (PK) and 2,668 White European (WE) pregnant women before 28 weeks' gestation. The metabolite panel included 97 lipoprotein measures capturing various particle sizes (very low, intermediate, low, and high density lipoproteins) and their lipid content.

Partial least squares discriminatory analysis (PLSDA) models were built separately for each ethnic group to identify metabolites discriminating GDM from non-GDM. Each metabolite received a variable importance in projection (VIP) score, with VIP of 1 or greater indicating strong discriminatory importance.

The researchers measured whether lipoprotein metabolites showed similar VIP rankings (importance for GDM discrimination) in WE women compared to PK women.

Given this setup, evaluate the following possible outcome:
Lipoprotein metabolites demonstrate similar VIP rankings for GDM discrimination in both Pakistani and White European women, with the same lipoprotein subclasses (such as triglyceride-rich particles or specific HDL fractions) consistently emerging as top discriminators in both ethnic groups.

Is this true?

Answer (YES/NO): NO